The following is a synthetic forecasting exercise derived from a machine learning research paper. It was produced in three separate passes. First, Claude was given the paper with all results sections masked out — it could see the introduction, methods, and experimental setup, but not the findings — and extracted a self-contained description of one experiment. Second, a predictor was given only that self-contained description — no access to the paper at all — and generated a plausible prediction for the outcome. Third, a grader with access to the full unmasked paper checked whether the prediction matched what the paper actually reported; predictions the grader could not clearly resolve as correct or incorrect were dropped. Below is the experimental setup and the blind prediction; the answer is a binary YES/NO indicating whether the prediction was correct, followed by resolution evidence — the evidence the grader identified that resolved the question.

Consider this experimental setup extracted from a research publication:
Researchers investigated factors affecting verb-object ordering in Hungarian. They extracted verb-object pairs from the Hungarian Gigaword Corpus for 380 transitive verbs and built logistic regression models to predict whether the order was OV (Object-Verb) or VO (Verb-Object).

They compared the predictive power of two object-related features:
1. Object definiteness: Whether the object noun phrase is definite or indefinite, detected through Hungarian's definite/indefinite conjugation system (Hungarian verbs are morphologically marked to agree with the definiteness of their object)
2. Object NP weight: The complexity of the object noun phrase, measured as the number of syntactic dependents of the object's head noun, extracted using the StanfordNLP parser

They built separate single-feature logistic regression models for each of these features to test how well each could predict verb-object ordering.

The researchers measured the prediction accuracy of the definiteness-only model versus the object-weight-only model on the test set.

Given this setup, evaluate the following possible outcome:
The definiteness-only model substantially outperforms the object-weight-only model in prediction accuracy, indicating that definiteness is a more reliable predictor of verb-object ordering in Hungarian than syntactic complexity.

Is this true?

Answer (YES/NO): NO